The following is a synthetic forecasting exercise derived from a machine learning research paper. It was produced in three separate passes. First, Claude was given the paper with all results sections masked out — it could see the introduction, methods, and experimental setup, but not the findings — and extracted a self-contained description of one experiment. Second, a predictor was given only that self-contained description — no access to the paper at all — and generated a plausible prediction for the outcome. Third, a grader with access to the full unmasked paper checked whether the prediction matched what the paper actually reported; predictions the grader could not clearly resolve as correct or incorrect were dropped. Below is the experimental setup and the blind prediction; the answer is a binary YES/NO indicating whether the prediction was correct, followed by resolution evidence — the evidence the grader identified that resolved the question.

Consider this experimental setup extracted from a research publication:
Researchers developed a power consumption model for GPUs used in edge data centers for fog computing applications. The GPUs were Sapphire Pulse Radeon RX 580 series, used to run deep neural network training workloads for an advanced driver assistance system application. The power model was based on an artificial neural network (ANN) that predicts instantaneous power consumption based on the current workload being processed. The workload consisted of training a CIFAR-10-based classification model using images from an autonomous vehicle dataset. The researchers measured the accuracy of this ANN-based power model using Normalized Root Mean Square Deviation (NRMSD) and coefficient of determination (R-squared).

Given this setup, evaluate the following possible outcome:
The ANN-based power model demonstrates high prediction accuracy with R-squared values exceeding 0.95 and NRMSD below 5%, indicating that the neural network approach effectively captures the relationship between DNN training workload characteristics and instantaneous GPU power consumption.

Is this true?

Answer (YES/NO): YES